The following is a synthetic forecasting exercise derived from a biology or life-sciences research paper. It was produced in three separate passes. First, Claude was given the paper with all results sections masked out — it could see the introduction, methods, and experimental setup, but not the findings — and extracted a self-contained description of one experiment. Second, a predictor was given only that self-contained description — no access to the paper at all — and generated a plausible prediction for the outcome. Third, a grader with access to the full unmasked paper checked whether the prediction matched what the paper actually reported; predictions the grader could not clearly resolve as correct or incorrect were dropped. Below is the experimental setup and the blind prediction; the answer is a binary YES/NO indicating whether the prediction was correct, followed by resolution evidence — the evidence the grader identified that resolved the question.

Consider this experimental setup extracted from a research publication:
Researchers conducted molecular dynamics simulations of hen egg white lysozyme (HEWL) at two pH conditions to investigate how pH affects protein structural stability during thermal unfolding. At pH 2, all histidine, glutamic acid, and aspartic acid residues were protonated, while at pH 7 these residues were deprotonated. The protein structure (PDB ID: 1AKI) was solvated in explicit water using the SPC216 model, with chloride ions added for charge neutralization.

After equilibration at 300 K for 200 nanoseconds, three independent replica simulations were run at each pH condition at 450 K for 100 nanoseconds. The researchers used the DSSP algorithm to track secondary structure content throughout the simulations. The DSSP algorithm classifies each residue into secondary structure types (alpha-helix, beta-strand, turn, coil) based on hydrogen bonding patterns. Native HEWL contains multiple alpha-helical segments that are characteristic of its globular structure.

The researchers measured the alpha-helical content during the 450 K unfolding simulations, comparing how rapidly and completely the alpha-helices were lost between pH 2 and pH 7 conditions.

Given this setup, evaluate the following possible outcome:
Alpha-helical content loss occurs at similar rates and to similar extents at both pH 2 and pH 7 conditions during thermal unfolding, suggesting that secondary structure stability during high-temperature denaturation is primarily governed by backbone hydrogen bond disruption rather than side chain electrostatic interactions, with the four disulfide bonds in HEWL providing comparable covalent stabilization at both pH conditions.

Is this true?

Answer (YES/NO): NO